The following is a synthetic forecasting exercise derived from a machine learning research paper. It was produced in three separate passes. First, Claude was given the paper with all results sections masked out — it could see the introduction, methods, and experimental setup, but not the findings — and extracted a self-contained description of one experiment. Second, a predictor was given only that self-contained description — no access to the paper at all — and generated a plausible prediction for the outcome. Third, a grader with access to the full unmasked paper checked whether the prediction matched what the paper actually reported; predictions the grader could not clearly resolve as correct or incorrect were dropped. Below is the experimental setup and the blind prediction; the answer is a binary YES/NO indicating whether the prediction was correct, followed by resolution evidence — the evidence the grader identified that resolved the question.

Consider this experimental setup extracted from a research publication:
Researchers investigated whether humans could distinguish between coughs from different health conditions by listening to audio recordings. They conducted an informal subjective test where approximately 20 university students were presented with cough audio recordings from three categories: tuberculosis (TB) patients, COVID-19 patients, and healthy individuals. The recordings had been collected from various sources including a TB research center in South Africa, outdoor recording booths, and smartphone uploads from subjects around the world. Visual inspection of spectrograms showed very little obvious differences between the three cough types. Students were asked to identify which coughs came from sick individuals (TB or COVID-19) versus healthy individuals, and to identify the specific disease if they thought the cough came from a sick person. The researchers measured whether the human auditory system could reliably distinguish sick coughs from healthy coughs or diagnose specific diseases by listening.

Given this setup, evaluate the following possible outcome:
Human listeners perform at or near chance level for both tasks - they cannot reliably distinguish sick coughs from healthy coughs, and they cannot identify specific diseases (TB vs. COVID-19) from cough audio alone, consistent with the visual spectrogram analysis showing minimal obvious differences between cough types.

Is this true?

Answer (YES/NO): YES